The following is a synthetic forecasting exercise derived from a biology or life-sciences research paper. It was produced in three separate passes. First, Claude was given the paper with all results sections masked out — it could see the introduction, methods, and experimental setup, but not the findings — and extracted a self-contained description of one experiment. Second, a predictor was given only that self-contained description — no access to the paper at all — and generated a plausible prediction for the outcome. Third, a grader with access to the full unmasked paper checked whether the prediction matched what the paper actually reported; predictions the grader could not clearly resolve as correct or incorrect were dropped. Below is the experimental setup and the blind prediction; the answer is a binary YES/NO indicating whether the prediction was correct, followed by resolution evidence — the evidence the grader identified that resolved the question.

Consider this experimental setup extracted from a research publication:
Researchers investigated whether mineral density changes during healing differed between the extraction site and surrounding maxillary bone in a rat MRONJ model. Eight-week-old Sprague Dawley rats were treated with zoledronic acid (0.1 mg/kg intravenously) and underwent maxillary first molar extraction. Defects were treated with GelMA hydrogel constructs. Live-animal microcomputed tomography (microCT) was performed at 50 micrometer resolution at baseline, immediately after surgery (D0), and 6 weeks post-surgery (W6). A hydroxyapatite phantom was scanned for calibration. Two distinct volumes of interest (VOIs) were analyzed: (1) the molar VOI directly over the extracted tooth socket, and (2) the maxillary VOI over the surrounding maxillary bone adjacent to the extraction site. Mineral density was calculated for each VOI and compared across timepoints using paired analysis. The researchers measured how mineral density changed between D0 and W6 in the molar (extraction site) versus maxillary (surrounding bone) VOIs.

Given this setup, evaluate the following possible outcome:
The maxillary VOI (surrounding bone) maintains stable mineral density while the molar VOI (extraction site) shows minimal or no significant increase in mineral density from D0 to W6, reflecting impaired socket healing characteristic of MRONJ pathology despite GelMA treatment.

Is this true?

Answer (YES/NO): NO